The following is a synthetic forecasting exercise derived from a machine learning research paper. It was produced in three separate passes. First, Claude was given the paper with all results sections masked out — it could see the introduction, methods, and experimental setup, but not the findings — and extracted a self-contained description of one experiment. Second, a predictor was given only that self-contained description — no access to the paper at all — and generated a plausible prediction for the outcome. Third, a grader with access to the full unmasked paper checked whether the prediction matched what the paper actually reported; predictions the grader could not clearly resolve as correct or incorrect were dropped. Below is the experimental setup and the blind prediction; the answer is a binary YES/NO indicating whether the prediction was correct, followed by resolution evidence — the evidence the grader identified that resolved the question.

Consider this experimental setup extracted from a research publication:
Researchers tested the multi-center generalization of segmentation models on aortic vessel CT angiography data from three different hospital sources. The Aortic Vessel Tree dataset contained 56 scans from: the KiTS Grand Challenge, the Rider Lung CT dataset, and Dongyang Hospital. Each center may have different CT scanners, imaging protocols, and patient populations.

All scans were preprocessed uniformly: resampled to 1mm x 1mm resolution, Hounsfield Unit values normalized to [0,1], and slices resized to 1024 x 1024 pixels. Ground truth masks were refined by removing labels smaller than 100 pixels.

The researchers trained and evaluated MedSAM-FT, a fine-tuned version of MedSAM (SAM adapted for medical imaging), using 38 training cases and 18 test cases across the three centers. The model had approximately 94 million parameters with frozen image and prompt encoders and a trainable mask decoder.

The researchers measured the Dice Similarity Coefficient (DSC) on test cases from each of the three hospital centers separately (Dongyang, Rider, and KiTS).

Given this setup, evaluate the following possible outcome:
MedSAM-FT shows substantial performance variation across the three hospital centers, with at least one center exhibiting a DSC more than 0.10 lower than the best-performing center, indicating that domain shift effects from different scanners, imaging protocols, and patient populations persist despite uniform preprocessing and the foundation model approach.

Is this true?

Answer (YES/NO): NO